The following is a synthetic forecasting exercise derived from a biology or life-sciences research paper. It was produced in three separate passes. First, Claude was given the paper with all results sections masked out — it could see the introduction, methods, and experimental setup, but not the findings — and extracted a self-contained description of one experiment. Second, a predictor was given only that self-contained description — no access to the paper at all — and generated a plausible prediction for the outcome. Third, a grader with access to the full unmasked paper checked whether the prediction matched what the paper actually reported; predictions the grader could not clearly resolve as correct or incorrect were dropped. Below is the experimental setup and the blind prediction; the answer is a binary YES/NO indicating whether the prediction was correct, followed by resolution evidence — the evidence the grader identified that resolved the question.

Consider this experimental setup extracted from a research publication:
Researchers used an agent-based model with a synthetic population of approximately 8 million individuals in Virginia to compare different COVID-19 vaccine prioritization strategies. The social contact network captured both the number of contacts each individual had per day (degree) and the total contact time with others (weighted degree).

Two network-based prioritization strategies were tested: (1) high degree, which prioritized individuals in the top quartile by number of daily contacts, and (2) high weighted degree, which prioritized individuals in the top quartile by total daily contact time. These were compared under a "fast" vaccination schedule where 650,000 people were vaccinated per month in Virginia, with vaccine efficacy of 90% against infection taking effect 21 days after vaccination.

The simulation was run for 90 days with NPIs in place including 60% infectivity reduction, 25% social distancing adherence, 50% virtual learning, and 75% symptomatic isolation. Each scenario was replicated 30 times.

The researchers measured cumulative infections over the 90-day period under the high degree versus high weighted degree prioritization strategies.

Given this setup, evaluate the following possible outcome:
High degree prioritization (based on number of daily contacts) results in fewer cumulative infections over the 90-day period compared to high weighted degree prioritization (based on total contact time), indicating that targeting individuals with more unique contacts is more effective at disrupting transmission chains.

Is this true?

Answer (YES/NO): NO